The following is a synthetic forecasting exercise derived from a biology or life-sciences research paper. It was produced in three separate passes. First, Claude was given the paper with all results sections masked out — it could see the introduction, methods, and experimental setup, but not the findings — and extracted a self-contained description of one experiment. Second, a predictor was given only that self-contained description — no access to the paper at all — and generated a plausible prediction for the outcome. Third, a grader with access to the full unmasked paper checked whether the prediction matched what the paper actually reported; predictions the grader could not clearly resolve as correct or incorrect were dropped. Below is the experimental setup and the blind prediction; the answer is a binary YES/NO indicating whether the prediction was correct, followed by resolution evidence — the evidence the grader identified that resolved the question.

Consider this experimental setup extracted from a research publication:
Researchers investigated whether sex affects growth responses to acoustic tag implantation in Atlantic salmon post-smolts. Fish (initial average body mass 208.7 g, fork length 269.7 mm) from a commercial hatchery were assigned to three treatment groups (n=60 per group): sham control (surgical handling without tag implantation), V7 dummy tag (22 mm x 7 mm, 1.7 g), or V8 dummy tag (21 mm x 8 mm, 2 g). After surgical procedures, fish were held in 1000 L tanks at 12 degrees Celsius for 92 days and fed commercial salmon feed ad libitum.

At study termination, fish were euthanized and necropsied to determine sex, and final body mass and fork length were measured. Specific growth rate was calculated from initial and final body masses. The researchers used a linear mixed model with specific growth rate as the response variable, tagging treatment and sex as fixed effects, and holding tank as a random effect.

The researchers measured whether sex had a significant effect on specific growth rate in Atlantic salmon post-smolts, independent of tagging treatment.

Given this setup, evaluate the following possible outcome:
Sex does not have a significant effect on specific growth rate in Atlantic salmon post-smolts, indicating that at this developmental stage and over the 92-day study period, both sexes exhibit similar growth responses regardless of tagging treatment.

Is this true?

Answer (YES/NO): YES